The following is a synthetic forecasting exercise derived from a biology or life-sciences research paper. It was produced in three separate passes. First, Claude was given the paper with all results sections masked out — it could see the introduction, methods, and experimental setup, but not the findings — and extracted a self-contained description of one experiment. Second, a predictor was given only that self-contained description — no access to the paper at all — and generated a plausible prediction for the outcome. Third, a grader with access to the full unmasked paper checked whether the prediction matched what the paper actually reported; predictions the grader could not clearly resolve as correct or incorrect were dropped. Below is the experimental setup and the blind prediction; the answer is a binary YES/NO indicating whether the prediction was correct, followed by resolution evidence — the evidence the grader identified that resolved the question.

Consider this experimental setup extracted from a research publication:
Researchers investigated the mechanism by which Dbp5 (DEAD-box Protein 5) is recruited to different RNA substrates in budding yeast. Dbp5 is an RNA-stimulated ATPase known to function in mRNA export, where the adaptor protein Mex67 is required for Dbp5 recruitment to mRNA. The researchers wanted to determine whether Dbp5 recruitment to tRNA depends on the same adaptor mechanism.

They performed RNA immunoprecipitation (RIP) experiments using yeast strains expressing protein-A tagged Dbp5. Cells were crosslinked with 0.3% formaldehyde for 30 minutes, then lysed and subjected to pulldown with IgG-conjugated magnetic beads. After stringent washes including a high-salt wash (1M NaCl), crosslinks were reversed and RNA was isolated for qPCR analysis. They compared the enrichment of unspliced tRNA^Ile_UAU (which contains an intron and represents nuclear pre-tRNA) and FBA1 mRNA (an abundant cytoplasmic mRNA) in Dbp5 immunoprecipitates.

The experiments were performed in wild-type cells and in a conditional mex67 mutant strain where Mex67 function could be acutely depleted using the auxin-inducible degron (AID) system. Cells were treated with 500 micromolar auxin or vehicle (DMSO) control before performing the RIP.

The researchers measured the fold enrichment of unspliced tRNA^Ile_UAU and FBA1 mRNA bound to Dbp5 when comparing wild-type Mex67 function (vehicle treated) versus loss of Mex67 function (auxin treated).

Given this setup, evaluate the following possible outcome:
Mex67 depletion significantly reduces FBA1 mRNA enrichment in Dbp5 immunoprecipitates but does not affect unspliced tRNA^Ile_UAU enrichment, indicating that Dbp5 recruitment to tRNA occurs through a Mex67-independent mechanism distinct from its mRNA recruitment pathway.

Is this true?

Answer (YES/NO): YES